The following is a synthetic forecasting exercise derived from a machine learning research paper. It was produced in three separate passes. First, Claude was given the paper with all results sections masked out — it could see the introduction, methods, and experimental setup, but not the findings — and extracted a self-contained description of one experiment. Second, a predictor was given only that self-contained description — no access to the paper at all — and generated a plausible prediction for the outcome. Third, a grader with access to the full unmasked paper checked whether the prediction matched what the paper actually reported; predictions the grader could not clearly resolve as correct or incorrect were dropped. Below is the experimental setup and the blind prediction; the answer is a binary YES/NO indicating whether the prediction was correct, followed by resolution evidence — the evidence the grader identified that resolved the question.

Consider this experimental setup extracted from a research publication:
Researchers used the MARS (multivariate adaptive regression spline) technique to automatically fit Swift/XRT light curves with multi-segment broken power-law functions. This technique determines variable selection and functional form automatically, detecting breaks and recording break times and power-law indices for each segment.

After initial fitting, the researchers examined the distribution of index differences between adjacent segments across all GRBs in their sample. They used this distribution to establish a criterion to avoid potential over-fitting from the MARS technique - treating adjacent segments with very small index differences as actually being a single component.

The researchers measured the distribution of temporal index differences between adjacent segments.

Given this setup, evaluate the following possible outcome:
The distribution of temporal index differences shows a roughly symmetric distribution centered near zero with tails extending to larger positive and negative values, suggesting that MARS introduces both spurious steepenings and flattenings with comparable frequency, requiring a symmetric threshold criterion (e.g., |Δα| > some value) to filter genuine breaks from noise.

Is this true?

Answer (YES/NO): NO